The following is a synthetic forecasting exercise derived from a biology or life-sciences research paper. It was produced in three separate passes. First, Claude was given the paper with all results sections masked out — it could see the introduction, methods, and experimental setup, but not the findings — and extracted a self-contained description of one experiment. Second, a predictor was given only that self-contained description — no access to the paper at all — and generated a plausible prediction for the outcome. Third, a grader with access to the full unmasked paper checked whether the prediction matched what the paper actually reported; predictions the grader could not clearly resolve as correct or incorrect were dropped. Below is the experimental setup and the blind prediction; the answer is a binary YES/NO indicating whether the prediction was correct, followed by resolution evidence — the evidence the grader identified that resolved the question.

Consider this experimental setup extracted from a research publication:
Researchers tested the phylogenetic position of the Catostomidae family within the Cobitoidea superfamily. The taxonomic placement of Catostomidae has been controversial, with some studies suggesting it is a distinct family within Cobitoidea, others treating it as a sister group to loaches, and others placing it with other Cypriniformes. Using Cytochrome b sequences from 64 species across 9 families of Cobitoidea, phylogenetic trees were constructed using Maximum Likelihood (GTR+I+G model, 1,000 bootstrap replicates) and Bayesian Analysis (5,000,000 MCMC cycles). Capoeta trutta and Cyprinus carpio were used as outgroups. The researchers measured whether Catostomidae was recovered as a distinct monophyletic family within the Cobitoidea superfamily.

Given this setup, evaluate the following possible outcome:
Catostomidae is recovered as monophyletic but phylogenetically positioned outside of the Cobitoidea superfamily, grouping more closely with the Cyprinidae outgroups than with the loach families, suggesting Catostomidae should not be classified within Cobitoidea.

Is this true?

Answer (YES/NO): NO